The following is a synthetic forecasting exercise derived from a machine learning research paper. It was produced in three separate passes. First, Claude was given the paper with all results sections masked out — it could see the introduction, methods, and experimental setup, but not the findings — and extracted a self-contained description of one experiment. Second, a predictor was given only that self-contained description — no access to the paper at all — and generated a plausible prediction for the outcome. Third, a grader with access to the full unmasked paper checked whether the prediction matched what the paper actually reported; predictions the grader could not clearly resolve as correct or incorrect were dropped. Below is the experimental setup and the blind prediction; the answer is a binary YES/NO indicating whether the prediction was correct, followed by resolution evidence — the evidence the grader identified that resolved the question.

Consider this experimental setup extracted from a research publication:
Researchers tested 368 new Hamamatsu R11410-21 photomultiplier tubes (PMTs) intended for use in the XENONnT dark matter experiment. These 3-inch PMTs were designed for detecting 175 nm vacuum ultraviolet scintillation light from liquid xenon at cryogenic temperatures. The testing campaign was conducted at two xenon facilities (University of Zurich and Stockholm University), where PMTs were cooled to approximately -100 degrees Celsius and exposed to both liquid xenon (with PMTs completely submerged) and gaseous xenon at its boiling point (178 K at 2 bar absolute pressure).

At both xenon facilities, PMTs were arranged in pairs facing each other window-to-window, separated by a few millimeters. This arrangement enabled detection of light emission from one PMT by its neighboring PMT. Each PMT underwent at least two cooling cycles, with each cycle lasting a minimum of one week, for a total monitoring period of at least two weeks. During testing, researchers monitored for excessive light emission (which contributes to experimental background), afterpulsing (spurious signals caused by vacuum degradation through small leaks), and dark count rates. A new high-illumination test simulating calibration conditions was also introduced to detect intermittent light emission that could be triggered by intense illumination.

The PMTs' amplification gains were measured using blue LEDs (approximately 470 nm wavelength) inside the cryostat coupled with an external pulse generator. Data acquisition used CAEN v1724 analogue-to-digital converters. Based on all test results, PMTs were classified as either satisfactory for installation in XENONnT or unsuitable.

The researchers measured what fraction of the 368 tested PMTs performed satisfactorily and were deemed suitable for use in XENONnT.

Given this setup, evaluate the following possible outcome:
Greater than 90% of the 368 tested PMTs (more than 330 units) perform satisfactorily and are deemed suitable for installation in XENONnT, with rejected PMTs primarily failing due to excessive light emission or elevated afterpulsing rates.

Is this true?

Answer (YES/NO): YES